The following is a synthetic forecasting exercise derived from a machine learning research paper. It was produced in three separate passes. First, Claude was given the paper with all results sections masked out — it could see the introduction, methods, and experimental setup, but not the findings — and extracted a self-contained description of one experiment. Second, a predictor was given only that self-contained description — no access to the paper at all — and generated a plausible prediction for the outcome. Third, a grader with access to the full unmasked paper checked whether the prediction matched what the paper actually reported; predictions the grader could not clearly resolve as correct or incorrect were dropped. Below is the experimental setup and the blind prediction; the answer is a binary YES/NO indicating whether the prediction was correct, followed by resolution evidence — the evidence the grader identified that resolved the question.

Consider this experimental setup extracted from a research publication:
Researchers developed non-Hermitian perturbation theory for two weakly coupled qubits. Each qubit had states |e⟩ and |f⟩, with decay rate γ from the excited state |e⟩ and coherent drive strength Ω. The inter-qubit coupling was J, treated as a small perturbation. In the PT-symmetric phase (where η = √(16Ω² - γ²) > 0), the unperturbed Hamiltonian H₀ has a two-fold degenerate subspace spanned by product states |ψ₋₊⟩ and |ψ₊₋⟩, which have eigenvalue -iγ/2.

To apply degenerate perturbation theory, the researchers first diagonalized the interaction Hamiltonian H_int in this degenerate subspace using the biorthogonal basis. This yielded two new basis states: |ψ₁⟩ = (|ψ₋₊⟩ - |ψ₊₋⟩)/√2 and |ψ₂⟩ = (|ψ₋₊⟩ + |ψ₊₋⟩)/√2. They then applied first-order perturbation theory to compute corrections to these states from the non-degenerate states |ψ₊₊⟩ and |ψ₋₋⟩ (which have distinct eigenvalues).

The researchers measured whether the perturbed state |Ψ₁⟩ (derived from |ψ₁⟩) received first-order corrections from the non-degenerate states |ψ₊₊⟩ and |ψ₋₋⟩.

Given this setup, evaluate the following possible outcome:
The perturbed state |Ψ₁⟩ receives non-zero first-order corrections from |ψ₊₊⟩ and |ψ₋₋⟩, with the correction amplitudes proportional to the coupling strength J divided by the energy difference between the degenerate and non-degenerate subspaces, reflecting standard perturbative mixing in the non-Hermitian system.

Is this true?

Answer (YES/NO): NO